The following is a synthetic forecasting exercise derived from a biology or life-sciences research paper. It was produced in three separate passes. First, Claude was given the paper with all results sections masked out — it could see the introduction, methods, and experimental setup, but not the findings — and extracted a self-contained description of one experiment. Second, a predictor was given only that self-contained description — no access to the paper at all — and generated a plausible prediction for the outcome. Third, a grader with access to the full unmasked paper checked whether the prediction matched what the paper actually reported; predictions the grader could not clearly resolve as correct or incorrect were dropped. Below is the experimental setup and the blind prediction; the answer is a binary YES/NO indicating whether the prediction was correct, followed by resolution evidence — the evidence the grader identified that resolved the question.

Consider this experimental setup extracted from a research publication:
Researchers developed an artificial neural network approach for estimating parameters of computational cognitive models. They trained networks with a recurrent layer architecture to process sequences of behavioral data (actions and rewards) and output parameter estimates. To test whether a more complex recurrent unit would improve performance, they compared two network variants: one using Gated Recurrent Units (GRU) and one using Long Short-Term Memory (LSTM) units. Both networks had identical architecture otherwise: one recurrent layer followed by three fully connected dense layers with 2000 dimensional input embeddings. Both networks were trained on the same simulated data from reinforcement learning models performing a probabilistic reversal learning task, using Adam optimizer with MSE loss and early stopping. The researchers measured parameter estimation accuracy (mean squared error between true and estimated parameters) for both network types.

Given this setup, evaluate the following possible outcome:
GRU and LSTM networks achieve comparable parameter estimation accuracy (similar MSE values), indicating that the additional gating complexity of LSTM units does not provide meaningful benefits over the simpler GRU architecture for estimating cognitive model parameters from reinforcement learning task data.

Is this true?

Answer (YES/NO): YES